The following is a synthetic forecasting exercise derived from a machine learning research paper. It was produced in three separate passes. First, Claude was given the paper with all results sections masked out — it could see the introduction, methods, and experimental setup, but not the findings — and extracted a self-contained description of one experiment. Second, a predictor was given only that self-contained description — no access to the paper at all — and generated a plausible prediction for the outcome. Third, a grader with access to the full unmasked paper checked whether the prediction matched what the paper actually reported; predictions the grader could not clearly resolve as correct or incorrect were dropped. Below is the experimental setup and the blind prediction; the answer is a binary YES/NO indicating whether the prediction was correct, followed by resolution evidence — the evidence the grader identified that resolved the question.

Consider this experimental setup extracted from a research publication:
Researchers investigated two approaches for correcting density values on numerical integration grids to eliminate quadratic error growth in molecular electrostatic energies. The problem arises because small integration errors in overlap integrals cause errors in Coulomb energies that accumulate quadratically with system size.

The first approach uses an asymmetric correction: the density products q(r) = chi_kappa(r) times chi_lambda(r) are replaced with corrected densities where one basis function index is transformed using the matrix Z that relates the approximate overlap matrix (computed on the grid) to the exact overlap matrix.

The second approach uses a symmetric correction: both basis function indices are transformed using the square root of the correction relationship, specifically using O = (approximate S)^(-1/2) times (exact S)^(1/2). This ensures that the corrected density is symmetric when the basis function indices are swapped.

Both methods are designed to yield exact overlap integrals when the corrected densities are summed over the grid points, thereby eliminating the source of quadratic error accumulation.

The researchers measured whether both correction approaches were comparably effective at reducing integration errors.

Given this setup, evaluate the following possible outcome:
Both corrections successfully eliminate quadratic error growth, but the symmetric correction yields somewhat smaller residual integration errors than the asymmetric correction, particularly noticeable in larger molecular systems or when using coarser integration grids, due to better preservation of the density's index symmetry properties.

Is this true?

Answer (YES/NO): NO